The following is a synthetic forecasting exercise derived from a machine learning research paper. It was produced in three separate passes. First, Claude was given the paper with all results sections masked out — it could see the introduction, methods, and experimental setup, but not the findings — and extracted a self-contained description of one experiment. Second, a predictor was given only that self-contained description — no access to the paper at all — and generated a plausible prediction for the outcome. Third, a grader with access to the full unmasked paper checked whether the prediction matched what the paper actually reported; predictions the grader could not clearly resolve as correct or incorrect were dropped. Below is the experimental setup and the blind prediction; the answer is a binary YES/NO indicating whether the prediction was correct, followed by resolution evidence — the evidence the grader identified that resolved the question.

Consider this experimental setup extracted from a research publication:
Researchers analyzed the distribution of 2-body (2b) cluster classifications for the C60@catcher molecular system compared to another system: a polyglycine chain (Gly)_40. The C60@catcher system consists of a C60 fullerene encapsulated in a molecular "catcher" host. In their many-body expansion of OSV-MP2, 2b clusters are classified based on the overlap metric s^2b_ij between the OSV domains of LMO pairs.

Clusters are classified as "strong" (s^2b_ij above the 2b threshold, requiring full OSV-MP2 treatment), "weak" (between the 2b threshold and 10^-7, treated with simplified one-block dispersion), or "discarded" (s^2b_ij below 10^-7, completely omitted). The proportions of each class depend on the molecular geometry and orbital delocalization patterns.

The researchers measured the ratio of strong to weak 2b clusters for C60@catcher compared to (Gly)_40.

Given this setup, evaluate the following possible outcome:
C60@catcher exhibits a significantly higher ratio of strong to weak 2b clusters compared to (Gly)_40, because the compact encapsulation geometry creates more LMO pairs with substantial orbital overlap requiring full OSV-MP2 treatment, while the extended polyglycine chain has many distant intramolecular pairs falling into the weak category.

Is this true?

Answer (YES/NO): NO